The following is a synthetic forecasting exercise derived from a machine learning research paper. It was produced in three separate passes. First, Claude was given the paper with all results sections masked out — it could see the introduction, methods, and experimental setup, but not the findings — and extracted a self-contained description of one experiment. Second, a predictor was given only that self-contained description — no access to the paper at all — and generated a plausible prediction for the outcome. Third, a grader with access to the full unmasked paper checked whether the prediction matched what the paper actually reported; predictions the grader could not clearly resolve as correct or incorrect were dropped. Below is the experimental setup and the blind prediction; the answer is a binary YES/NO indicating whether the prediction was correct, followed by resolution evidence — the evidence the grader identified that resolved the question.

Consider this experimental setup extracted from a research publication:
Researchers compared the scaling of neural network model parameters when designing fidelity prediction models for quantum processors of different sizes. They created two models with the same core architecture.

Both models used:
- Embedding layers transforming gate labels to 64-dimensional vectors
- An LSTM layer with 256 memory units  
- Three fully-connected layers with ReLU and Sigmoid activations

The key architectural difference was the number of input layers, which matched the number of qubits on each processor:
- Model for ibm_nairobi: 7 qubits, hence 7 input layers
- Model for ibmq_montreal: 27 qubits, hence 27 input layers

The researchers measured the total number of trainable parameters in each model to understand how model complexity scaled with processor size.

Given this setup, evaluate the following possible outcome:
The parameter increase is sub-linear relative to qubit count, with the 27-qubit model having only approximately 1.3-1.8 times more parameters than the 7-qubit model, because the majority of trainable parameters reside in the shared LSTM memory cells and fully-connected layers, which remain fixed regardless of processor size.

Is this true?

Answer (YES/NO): NO